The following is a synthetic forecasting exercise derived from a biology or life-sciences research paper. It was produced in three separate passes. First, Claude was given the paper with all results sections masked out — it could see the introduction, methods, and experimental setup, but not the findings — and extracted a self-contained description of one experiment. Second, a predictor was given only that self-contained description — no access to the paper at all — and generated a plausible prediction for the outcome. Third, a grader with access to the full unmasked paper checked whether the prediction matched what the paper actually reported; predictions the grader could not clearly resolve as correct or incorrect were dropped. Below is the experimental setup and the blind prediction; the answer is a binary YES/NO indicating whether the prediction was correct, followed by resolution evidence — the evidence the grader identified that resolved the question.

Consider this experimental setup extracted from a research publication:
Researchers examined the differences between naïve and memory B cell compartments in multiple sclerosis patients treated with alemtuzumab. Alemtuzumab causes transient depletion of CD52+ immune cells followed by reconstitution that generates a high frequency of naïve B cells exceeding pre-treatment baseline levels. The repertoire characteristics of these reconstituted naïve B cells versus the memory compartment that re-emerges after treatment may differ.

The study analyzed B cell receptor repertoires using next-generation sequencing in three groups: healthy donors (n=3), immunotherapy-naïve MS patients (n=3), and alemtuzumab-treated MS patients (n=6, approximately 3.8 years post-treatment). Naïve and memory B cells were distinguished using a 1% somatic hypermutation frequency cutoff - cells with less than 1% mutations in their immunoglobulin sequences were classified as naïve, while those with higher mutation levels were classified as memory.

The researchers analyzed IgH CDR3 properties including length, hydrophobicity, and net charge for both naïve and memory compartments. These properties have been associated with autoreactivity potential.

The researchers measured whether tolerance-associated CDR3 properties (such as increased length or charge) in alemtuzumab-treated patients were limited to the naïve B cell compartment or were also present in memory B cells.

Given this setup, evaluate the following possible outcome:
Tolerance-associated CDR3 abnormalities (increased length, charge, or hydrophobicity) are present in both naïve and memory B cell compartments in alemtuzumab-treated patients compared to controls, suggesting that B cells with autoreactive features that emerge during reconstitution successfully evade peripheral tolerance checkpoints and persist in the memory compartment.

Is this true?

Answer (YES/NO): NO